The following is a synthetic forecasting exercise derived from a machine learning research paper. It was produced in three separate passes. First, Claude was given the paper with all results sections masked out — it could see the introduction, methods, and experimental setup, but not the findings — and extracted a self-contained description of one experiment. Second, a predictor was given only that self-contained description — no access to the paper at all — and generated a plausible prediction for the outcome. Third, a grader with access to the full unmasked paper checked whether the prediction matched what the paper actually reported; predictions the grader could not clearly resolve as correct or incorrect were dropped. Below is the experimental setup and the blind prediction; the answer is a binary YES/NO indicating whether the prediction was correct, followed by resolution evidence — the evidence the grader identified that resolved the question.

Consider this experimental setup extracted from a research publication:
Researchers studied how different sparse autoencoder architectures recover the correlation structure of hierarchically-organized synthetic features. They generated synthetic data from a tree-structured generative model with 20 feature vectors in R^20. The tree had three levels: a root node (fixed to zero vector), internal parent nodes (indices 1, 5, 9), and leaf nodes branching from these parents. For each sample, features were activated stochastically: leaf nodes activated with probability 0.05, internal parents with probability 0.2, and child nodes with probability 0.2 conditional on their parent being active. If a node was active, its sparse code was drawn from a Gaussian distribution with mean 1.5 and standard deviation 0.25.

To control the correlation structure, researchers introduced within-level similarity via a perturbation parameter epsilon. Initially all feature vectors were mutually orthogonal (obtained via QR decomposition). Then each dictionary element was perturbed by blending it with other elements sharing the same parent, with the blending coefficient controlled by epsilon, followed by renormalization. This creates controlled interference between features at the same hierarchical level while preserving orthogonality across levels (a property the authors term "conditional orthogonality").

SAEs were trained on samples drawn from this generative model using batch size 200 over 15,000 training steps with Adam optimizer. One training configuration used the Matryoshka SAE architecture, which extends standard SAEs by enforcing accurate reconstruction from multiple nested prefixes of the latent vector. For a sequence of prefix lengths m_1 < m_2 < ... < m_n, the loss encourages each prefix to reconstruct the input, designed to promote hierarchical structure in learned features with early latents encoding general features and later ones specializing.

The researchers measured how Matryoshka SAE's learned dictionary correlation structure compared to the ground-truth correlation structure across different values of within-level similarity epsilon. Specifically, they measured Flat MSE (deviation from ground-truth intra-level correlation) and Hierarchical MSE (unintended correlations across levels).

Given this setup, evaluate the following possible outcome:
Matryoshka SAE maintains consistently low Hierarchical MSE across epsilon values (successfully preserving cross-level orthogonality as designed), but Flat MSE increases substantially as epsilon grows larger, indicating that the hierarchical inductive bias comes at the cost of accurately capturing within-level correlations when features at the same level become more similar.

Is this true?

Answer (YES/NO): NO